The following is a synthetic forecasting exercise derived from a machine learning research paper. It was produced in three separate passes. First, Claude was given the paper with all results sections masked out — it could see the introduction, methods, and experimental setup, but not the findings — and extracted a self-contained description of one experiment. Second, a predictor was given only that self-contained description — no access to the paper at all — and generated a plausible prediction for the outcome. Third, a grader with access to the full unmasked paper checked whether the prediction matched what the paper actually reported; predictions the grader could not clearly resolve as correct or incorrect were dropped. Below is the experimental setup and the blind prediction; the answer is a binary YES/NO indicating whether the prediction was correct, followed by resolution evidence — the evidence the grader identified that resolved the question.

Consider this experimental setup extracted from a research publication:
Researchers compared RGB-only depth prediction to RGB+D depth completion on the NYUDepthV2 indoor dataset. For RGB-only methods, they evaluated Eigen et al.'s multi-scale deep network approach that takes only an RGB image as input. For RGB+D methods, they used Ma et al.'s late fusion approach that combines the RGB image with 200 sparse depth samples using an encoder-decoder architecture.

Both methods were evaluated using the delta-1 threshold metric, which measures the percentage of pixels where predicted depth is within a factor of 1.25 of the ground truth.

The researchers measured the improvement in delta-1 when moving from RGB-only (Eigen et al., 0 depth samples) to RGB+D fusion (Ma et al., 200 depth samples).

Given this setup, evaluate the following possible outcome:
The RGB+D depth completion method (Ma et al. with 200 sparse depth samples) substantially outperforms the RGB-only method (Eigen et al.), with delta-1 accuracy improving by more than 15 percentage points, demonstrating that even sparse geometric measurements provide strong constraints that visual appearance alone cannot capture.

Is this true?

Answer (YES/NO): YES